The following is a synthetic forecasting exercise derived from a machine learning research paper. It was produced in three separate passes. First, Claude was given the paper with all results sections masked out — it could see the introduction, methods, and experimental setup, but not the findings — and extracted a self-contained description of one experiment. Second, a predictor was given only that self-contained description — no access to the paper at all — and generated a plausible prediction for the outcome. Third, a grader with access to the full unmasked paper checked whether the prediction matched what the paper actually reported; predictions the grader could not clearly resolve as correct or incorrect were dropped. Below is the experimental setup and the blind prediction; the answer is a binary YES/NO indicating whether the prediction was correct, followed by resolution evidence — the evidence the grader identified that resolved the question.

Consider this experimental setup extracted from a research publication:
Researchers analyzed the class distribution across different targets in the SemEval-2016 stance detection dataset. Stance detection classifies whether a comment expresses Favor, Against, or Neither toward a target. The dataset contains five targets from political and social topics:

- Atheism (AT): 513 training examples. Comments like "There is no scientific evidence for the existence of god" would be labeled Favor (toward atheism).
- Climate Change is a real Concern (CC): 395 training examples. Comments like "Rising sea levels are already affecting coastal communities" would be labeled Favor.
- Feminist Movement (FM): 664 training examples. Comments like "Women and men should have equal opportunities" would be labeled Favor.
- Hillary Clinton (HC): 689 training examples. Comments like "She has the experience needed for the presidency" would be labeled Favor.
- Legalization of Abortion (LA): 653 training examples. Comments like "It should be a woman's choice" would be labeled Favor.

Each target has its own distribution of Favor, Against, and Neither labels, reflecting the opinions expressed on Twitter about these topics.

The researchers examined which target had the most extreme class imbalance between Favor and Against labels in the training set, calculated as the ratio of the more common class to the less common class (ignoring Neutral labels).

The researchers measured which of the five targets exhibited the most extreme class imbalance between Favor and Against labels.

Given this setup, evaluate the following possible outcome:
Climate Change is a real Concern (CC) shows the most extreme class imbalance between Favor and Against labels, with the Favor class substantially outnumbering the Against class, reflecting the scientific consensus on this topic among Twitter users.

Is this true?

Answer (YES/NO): YES